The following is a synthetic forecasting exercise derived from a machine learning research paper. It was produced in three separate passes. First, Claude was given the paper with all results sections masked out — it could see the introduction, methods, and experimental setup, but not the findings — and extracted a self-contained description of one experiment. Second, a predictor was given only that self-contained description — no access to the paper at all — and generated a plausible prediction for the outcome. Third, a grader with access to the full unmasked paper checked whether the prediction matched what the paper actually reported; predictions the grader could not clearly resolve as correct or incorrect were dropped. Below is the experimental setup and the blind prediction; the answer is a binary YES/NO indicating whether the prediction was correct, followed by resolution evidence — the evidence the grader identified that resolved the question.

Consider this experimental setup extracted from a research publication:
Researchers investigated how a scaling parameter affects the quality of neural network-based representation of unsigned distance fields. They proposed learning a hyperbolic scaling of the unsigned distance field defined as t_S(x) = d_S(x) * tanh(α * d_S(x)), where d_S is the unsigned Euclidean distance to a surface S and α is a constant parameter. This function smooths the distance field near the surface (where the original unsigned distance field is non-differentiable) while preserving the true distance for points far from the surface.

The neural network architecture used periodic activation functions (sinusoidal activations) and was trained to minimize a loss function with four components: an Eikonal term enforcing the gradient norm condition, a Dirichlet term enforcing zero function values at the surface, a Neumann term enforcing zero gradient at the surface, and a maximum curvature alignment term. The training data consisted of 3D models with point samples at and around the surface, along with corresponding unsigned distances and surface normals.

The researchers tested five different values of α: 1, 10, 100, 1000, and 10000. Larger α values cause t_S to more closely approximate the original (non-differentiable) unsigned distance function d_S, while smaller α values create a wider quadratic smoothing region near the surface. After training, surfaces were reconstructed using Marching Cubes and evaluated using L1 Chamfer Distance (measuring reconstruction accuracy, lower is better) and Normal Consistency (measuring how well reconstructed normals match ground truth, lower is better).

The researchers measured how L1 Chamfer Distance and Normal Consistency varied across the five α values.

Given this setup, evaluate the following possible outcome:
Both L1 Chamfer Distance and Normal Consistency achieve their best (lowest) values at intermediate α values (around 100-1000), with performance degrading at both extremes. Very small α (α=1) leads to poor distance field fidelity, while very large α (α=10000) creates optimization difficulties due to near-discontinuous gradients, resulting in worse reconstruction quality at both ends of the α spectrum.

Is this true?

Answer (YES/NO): YES